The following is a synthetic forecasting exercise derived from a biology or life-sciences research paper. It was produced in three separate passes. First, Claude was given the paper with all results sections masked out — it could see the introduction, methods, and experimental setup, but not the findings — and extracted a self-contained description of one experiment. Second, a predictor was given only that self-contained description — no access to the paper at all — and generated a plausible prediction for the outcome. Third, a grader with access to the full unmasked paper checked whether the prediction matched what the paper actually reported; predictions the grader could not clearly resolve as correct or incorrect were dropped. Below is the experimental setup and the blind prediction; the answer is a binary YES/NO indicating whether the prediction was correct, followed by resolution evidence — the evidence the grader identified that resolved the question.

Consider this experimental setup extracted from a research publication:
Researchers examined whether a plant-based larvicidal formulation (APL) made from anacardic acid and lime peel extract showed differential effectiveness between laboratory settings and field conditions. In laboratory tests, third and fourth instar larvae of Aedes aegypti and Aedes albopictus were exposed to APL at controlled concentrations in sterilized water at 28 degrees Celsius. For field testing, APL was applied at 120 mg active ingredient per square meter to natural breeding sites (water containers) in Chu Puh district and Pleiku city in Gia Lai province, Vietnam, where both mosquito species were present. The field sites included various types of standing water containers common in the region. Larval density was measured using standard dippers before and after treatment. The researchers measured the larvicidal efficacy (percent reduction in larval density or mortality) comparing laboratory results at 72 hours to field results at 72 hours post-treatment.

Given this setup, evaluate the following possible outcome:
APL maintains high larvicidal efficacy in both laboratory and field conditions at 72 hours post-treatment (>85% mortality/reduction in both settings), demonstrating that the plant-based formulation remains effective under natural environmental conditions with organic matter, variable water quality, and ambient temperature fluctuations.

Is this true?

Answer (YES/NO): YES